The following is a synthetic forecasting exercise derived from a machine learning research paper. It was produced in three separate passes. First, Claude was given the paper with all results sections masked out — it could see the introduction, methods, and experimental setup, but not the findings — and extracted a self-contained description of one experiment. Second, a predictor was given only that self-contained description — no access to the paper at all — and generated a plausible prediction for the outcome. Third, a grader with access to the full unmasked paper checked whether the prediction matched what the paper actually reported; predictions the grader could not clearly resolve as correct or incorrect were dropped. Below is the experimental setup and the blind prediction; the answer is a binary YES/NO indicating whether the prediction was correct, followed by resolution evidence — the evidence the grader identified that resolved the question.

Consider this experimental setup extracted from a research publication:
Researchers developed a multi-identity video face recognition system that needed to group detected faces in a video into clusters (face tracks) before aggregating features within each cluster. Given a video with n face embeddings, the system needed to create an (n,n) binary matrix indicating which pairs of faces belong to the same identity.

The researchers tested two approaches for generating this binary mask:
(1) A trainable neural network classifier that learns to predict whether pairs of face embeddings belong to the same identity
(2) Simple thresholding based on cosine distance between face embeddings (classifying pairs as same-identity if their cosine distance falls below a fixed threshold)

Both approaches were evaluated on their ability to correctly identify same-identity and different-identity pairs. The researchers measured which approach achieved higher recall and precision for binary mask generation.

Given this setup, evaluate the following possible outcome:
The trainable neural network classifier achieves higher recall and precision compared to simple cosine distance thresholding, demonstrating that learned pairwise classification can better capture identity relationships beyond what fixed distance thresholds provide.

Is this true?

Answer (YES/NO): NO